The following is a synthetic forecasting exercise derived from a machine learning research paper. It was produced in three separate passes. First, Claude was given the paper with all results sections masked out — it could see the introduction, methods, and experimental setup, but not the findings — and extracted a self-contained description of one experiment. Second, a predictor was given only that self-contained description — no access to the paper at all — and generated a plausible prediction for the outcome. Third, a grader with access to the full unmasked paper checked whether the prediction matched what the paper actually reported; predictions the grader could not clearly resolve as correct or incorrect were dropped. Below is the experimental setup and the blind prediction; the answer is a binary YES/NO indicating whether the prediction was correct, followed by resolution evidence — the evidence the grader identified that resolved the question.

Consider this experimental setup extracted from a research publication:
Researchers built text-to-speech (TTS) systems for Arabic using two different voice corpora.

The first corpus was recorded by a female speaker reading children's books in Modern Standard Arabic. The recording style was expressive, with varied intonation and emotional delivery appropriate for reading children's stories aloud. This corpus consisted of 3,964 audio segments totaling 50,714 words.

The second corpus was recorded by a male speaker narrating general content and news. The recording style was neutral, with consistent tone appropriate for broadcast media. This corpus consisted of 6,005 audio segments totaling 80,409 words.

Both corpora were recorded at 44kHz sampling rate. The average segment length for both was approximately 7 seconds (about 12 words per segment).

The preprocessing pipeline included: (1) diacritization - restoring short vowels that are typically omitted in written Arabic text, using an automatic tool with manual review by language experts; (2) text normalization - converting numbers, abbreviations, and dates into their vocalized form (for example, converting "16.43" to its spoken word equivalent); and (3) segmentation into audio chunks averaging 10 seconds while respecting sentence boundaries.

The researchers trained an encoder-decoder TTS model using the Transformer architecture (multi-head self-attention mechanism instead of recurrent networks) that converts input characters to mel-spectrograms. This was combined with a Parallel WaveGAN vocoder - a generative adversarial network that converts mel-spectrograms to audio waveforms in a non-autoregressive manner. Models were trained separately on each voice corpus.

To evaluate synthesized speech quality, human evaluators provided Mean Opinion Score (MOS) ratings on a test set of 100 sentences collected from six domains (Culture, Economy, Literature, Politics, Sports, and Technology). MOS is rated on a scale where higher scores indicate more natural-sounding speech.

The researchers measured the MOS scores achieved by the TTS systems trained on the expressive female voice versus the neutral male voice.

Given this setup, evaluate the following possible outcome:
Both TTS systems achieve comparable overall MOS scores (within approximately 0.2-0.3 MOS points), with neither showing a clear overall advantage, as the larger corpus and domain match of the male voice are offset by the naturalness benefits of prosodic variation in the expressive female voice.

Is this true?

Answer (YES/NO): NO